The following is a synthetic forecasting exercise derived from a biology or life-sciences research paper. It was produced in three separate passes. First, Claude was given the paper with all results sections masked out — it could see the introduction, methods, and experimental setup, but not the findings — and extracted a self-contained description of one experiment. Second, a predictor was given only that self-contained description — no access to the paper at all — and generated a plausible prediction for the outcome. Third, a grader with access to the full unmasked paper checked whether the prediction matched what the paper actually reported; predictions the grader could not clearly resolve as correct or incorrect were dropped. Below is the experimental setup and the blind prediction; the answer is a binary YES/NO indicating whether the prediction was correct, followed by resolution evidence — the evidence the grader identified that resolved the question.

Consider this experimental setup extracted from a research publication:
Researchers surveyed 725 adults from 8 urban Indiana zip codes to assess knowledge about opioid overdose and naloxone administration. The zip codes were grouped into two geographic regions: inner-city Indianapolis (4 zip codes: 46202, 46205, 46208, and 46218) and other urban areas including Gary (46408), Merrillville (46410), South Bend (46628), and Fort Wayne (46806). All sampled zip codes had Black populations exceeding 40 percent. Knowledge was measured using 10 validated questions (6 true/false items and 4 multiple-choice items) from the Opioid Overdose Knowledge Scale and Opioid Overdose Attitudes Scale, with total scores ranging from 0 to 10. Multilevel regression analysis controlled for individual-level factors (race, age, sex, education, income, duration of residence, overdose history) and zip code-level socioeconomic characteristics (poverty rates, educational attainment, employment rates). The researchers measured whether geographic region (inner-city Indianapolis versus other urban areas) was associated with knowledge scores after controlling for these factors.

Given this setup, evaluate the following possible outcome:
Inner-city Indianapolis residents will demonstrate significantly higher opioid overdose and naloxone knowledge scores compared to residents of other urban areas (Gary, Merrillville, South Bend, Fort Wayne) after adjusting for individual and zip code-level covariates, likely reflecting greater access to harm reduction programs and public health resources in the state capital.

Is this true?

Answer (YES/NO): NO